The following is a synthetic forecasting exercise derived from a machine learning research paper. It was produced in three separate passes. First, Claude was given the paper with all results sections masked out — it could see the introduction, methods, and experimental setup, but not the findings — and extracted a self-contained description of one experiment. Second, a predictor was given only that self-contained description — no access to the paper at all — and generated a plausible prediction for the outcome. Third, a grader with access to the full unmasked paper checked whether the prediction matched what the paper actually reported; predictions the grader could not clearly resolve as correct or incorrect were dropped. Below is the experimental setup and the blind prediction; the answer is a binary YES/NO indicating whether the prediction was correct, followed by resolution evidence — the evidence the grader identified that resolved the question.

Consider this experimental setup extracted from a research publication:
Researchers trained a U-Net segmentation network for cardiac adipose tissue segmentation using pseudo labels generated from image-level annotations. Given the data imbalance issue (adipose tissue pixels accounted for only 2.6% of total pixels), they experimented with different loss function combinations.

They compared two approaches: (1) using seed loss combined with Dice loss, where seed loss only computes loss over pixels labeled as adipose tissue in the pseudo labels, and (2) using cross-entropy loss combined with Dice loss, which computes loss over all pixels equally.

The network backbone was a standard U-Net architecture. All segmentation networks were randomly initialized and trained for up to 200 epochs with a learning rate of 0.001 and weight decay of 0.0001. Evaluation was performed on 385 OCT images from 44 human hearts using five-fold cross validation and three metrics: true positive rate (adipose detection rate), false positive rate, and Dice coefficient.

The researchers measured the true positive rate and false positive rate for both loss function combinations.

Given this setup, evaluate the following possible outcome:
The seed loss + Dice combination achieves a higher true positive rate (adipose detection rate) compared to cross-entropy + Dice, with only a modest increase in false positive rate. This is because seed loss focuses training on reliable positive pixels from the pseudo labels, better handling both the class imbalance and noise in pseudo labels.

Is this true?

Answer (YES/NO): NO